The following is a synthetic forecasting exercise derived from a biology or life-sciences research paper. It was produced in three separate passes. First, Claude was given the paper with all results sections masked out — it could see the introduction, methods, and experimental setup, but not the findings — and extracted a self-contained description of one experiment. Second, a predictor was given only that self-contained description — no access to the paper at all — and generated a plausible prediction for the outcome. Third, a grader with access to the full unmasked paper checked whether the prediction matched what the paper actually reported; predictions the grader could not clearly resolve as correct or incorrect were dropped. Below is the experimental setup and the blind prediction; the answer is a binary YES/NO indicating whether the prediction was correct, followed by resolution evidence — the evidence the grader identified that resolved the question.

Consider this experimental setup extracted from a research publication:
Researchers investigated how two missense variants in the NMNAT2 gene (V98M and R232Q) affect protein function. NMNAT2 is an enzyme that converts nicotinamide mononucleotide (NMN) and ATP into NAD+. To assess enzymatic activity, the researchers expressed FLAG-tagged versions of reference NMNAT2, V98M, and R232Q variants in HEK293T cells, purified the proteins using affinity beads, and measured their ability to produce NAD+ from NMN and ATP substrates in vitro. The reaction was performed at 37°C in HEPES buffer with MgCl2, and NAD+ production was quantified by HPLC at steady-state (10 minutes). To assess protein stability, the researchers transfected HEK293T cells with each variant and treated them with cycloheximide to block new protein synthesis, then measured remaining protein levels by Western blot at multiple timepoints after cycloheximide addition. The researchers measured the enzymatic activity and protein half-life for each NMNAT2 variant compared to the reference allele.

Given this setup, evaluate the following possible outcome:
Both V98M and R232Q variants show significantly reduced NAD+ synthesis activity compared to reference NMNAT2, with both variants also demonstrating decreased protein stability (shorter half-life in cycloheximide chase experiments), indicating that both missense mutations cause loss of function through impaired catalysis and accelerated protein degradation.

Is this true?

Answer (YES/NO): NO